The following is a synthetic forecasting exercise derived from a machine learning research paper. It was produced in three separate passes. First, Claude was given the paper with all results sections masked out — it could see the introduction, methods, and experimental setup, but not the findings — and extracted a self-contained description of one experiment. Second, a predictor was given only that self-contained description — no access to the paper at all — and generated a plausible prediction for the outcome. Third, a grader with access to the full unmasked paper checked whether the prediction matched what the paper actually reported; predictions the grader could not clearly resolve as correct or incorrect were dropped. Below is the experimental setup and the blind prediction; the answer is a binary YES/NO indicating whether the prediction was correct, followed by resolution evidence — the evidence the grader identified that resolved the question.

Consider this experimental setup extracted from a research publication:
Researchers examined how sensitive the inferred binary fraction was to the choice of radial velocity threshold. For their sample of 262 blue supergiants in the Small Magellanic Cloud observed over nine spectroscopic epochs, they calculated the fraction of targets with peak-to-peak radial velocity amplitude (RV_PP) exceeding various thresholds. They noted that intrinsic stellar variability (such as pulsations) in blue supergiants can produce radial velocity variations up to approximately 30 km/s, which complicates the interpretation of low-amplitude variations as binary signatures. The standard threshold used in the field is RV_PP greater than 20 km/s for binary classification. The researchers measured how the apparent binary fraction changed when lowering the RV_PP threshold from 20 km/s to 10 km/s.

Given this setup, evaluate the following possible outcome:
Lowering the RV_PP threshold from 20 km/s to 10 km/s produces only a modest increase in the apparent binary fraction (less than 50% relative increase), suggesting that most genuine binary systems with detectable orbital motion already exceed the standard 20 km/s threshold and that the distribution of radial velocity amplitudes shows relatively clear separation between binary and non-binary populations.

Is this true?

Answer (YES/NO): NO